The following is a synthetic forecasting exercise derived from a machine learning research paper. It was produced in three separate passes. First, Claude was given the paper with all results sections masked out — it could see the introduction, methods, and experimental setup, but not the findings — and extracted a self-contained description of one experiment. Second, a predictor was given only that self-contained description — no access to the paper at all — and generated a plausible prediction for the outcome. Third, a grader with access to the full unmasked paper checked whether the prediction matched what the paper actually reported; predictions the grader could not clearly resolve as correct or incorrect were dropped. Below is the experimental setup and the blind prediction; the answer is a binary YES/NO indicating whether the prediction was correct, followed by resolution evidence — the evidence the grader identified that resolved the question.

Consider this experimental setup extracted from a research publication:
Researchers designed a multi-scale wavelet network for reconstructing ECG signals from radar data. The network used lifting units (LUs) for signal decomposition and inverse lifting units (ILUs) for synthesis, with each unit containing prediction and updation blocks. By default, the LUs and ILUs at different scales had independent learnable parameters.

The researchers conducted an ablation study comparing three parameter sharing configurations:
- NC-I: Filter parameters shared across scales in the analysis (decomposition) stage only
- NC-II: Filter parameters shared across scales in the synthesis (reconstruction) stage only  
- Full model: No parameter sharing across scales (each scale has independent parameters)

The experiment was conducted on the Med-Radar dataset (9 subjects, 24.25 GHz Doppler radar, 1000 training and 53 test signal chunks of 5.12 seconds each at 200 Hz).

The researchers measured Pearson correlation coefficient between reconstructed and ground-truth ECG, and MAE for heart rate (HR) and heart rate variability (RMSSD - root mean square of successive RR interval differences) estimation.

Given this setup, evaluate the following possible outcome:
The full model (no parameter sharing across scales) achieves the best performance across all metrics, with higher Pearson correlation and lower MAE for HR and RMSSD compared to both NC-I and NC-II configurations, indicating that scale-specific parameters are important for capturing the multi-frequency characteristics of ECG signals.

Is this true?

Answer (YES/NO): YES